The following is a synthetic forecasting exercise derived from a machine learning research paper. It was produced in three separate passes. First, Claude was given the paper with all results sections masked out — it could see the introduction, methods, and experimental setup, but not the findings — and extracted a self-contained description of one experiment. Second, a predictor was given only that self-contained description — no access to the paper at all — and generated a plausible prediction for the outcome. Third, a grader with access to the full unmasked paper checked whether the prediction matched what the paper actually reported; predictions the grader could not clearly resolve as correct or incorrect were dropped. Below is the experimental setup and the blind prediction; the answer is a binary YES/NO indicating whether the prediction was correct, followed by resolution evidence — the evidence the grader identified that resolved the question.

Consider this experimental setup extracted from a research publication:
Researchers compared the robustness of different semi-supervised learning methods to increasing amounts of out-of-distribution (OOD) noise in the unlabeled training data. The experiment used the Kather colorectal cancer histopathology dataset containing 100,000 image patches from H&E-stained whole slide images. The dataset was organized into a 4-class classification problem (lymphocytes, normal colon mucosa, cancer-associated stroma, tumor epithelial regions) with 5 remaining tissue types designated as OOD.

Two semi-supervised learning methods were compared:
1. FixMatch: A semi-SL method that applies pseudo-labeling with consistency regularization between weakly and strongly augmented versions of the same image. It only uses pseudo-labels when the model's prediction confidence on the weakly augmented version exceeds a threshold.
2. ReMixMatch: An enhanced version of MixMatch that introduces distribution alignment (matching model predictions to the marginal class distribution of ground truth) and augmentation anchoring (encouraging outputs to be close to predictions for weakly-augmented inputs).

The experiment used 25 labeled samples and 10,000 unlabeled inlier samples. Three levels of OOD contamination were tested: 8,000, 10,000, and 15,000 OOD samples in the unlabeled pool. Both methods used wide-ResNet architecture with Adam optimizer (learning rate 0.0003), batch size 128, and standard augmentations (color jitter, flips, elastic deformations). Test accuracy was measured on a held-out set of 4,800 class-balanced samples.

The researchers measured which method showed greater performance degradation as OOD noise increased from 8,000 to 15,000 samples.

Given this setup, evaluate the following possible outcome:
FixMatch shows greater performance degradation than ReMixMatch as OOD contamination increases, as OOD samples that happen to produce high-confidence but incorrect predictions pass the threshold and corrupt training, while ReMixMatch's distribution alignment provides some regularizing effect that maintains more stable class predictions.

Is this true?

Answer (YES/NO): YES